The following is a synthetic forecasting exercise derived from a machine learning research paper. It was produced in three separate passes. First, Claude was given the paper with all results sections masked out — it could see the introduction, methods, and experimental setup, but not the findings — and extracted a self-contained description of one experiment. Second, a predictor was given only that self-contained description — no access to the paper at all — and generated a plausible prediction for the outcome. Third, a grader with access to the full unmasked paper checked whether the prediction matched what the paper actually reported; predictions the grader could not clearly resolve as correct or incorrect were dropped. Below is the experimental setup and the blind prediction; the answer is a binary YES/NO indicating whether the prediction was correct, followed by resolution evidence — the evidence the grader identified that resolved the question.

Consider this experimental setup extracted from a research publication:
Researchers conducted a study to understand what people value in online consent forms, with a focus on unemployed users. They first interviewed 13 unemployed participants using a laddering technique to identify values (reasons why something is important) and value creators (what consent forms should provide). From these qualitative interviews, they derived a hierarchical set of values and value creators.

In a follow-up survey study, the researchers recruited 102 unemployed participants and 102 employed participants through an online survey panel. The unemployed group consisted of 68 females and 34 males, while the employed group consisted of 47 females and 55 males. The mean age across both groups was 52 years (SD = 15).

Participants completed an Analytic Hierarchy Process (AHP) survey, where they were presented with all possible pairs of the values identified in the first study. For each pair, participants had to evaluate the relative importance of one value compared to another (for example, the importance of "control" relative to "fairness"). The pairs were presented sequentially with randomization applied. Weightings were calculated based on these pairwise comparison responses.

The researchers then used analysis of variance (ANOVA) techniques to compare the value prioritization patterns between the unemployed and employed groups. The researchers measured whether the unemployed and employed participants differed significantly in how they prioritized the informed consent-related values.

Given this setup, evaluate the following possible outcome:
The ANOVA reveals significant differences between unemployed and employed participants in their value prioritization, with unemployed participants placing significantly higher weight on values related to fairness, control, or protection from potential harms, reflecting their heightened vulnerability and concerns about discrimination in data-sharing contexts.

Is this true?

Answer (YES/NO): NO